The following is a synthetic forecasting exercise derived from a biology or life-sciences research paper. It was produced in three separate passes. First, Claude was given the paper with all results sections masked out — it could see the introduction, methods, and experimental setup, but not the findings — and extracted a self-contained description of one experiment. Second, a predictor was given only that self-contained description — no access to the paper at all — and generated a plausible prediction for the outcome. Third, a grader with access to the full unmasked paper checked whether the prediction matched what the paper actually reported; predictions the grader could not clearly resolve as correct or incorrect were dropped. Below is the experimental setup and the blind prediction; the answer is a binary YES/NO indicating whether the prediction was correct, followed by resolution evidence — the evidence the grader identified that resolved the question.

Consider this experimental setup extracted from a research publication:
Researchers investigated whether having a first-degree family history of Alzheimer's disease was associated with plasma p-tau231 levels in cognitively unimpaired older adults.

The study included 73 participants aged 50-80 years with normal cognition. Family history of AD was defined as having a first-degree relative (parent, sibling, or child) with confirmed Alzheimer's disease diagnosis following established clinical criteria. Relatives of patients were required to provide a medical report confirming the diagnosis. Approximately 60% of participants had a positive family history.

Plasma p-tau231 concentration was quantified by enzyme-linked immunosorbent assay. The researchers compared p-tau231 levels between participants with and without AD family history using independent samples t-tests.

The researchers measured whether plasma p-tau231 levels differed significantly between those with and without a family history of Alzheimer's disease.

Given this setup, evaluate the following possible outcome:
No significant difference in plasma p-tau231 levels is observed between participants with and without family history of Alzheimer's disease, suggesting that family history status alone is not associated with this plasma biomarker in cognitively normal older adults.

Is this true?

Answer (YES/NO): YES